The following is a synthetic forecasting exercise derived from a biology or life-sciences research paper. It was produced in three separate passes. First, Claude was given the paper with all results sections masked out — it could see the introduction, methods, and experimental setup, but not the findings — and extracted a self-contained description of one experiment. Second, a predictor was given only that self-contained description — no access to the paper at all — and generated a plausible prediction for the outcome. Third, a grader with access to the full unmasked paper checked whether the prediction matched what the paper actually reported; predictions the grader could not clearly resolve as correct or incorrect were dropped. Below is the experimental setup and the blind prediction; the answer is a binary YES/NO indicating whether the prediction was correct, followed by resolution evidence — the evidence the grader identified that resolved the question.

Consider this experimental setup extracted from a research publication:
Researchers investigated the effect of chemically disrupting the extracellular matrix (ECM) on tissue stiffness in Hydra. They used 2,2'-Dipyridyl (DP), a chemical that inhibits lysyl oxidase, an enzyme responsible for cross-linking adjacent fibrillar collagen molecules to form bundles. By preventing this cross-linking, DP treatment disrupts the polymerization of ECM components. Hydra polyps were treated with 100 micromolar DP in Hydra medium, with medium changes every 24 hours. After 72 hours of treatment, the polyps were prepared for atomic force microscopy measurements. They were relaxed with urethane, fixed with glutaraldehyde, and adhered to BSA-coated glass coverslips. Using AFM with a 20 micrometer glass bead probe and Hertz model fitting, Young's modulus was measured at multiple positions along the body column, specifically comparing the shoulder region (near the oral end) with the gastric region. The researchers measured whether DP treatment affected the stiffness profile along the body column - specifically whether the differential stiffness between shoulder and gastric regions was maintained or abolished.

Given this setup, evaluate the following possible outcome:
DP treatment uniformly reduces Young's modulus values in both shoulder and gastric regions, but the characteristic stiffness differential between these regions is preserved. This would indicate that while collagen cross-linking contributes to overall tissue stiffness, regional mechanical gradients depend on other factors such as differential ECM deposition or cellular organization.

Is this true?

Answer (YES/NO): NO